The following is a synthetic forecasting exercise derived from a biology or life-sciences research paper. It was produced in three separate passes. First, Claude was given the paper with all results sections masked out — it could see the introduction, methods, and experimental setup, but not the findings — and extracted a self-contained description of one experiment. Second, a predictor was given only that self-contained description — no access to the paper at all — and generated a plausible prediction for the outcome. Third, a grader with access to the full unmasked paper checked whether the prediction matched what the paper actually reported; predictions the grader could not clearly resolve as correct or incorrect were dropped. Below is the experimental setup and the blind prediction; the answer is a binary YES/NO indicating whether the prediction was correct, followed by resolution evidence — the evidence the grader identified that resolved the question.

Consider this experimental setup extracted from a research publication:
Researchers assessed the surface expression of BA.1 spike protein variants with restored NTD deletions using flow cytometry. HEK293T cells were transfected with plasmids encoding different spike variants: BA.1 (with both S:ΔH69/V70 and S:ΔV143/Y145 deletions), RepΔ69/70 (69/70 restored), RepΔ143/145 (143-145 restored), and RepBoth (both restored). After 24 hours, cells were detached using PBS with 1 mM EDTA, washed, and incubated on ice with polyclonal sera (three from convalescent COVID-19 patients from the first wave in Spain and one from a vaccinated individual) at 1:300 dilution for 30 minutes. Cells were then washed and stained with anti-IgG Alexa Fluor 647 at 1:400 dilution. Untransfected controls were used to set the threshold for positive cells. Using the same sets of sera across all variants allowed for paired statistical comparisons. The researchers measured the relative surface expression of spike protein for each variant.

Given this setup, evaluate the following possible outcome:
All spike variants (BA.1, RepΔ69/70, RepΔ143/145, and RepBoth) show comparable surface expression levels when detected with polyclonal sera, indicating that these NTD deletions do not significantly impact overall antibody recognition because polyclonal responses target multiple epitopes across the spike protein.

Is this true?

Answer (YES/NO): NO